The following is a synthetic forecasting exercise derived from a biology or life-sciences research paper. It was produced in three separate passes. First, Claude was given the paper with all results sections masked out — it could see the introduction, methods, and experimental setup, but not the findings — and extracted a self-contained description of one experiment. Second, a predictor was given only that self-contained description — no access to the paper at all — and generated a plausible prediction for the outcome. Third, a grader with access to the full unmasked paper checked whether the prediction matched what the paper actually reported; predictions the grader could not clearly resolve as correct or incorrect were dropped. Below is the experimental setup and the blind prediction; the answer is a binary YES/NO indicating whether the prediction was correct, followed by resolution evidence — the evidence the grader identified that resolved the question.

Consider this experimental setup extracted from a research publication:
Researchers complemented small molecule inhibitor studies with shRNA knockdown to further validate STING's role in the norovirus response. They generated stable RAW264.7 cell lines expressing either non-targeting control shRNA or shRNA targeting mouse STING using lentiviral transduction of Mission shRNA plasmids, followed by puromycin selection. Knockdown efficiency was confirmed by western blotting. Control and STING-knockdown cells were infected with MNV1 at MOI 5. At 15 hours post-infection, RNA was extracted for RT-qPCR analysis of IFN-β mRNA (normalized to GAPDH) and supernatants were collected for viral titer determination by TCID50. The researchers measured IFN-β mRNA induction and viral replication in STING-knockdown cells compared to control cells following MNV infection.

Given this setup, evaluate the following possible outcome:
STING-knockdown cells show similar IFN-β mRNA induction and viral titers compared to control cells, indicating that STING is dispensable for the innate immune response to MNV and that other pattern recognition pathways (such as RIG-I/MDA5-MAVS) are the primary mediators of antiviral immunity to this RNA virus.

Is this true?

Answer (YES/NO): NO